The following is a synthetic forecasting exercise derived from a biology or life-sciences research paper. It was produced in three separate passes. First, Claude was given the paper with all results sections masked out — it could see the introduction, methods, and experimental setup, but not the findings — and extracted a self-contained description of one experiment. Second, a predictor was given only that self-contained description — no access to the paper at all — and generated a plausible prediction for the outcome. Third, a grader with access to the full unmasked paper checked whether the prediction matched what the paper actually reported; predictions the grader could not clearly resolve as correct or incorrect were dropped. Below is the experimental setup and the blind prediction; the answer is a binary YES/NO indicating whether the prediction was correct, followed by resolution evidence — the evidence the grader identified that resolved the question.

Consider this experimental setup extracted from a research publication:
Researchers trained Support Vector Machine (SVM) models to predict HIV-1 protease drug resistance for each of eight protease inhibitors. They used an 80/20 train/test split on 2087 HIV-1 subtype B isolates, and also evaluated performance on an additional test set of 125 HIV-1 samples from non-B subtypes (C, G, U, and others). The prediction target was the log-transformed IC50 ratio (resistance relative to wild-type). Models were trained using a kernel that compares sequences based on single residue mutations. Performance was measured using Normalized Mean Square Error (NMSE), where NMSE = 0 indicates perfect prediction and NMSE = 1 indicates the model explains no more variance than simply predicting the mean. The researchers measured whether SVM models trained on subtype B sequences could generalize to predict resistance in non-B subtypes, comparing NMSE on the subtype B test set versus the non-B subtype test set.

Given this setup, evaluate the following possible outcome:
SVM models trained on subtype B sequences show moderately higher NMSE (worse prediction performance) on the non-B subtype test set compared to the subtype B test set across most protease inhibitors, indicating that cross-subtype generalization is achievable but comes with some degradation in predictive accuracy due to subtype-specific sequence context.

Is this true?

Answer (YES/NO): NO